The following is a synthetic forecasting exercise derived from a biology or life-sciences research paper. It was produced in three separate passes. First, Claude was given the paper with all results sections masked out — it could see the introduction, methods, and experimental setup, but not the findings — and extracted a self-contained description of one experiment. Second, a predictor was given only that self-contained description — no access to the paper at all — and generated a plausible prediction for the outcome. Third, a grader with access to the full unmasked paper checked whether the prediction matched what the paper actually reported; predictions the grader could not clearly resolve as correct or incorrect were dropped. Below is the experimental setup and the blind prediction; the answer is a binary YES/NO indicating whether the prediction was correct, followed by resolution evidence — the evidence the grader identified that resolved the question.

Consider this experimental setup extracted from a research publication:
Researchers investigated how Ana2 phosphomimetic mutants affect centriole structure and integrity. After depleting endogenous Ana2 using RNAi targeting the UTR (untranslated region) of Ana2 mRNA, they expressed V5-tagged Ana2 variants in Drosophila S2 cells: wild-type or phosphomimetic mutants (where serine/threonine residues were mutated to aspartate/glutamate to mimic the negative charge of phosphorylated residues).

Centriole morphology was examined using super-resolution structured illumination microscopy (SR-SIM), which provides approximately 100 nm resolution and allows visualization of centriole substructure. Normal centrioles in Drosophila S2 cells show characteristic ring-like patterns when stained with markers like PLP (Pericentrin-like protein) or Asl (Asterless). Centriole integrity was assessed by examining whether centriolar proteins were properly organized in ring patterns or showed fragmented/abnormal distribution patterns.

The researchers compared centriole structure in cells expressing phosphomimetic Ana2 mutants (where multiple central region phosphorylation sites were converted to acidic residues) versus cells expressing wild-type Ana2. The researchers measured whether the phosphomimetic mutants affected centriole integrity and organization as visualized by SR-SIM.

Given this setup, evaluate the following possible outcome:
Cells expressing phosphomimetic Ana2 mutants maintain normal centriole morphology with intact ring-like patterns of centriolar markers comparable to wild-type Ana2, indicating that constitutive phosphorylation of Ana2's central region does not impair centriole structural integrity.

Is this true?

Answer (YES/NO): YES